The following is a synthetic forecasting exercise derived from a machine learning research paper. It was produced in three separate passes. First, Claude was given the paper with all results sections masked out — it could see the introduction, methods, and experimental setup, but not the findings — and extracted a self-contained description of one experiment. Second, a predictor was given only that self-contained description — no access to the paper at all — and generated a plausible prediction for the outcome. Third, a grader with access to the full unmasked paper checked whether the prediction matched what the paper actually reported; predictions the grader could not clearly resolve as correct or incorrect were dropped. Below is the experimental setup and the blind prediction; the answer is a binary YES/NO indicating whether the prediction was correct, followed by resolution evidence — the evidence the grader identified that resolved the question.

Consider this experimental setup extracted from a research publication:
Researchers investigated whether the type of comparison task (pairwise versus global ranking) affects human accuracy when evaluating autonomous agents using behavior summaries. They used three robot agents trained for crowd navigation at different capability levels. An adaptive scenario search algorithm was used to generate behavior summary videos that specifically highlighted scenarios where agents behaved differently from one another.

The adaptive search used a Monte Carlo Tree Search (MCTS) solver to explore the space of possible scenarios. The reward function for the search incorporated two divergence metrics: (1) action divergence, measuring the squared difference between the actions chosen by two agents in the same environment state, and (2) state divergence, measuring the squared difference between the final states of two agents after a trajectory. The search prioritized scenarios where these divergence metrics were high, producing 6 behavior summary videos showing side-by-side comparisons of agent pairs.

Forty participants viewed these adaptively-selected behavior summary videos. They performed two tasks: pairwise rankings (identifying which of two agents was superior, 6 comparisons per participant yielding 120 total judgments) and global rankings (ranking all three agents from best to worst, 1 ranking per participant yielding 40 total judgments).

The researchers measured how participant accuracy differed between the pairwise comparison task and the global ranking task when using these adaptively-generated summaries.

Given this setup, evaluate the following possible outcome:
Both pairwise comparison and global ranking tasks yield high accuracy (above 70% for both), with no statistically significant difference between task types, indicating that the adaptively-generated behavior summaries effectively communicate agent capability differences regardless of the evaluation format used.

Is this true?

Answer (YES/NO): NO